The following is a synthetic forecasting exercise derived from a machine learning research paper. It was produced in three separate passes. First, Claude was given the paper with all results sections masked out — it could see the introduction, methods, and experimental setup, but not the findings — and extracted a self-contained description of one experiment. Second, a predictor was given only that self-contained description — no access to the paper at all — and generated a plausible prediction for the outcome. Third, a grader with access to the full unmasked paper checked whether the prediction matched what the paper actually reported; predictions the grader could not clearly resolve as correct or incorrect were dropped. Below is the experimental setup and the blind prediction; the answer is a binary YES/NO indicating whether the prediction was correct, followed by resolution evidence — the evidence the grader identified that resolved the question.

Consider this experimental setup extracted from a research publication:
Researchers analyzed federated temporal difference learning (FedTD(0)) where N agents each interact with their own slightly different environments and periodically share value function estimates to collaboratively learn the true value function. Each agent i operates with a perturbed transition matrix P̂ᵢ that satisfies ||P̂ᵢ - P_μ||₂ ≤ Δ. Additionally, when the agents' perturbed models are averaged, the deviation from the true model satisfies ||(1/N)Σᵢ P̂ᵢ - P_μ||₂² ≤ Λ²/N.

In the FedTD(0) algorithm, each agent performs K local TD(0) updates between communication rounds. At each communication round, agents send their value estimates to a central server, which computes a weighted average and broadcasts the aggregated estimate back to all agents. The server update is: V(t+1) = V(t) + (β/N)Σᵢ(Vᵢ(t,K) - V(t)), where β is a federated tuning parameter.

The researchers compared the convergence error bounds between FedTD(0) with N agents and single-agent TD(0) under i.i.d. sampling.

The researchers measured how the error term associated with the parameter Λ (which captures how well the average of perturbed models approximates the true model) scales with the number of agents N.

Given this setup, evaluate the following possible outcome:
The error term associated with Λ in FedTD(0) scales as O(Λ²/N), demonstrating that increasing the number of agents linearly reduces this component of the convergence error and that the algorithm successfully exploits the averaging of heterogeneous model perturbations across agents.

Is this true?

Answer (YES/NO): NO